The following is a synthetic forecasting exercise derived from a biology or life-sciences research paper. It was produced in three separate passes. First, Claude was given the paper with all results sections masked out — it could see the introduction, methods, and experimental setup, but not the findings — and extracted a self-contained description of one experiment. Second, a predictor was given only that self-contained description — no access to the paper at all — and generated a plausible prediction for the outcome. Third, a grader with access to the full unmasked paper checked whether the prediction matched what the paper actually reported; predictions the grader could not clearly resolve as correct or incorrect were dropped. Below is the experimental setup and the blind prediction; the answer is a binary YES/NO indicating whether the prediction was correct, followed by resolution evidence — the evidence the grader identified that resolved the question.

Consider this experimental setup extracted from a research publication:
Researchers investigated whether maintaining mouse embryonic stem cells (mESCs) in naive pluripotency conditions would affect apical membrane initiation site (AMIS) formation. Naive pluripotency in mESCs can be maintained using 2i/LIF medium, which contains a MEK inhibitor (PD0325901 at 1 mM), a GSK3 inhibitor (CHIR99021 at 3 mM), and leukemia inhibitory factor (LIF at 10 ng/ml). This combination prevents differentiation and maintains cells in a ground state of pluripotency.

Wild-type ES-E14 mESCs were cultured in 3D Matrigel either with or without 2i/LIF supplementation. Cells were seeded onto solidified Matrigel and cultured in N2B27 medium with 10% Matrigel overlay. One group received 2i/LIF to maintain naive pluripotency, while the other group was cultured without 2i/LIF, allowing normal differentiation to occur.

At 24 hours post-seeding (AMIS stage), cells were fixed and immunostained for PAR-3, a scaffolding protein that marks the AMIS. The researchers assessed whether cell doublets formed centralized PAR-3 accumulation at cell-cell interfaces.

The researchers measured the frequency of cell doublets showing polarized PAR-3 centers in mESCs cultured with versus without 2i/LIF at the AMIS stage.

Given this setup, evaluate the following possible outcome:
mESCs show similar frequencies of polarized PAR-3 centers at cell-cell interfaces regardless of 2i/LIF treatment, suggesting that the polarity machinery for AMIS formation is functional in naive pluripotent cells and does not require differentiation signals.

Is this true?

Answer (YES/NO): YES